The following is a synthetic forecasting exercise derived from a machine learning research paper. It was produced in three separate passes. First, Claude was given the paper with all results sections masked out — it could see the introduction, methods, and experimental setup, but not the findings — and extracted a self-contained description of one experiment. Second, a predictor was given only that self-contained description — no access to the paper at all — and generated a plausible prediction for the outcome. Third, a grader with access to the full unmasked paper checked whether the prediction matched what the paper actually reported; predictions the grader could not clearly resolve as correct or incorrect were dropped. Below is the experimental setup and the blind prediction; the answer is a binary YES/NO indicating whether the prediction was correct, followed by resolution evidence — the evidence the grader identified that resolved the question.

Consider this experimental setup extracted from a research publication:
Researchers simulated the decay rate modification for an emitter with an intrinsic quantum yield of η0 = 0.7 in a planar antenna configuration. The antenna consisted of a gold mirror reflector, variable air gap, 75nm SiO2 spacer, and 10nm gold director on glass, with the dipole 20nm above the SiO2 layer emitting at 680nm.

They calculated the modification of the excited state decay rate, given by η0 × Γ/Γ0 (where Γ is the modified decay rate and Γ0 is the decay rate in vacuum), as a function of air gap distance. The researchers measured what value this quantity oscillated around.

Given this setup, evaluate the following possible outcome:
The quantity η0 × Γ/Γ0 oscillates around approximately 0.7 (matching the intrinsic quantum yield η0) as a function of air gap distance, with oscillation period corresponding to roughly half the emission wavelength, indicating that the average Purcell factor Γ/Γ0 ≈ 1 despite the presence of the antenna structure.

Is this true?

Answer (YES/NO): NO